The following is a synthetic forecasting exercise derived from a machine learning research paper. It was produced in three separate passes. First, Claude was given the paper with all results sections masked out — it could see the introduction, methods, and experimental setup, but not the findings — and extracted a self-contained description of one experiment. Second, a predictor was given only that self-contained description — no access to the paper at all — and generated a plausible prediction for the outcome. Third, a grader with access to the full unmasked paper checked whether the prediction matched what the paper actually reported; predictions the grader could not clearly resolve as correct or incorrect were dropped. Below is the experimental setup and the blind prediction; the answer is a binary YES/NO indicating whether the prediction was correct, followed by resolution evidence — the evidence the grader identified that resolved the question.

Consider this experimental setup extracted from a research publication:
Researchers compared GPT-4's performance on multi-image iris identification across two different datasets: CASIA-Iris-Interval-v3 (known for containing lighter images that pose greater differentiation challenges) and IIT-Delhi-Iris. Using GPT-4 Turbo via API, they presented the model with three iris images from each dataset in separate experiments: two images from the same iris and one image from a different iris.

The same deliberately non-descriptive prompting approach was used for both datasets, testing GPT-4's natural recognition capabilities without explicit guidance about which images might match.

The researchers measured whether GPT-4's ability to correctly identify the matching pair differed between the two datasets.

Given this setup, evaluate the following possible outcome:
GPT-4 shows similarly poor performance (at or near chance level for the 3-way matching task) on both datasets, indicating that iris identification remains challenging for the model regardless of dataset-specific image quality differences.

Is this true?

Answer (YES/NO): NO